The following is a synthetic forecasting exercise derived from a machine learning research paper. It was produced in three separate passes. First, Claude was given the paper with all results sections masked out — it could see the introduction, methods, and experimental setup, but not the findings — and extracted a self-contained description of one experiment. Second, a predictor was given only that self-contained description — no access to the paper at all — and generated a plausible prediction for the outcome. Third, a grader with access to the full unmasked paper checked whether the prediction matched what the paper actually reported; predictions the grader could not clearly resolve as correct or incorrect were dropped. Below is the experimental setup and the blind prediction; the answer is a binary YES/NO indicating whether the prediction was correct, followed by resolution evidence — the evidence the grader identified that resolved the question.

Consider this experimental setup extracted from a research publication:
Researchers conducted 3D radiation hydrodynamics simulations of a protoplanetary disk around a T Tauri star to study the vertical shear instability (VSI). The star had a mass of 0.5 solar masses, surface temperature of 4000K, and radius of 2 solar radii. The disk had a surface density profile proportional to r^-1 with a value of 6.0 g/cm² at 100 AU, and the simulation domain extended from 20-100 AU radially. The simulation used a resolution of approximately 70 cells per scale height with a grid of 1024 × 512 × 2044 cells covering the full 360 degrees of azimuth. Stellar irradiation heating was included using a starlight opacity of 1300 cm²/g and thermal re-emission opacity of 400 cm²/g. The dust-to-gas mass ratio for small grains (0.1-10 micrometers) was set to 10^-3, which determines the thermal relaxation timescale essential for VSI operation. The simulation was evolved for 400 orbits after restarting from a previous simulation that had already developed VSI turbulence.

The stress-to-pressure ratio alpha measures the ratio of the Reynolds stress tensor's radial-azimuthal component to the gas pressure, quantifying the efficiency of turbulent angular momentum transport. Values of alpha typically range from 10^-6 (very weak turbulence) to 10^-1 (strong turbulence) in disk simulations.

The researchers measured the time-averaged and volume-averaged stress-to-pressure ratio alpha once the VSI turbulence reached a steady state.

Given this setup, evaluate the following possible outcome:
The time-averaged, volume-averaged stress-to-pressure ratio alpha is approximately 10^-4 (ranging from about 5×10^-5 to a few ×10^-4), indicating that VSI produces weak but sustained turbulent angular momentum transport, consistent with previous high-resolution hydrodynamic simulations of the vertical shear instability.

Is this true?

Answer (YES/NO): YES